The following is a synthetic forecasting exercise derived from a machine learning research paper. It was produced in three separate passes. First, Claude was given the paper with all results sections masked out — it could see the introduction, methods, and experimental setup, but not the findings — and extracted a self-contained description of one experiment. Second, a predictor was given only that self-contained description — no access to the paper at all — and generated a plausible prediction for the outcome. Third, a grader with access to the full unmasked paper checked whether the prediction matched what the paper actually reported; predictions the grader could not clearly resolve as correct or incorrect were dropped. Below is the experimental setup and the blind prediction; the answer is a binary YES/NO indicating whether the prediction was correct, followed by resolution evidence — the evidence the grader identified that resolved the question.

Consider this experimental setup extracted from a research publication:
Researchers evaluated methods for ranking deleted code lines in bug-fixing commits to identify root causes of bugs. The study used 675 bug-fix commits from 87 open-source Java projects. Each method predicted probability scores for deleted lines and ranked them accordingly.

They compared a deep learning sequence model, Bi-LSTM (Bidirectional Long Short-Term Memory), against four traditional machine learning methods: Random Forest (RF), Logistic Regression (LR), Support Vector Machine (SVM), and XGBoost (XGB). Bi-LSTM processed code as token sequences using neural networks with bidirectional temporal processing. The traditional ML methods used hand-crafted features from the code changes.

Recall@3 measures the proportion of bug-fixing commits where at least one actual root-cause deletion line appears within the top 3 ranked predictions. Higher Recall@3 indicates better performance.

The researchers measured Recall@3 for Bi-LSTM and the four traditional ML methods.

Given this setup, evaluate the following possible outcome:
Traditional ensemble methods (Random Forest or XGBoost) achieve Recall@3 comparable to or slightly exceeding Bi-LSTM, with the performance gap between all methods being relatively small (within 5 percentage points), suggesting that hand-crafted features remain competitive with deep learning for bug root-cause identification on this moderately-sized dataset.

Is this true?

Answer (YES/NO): NO